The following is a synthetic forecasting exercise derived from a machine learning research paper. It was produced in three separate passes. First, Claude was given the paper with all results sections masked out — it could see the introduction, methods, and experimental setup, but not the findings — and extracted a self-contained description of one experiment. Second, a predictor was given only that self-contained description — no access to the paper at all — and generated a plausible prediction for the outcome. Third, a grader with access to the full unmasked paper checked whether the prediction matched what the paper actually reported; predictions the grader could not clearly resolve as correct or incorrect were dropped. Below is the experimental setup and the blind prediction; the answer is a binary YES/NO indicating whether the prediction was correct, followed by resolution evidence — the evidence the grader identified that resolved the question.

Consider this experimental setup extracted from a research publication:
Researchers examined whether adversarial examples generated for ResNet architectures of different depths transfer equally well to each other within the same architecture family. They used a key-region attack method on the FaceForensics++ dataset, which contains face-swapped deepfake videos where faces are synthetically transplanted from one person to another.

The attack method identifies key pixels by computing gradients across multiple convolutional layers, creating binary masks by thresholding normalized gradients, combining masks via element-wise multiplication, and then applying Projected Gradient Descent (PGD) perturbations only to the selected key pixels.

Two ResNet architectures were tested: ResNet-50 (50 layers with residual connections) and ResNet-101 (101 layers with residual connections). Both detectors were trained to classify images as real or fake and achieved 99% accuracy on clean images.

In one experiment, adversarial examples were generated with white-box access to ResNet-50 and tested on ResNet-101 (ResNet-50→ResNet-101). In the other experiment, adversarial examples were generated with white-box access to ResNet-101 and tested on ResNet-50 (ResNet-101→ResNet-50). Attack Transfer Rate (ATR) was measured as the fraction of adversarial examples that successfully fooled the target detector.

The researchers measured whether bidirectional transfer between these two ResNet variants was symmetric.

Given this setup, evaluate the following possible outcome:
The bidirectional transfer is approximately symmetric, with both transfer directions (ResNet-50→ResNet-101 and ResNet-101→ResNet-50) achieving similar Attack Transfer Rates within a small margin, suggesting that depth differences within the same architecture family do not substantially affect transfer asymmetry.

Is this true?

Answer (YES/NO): YES